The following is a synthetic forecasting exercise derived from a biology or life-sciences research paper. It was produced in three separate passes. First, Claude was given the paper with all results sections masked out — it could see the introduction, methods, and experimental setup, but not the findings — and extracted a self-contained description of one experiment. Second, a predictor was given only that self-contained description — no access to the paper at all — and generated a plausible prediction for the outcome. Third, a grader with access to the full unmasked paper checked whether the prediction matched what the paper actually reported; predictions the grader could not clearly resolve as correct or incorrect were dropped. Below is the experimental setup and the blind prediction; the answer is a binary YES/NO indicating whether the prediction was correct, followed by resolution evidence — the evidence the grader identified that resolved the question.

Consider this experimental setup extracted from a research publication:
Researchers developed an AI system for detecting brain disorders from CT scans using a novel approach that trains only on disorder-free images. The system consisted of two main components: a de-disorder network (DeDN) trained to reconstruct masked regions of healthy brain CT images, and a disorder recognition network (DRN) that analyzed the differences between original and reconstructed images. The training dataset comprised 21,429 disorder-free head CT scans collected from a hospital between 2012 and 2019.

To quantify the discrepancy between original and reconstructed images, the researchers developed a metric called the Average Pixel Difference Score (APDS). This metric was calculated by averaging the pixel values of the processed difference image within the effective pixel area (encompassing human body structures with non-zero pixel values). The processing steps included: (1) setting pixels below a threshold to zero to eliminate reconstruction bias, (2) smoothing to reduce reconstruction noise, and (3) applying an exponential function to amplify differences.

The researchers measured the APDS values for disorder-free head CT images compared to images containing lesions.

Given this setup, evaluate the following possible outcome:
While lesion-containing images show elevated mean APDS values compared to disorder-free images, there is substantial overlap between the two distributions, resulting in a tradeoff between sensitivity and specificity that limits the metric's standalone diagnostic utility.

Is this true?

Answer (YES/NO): NO